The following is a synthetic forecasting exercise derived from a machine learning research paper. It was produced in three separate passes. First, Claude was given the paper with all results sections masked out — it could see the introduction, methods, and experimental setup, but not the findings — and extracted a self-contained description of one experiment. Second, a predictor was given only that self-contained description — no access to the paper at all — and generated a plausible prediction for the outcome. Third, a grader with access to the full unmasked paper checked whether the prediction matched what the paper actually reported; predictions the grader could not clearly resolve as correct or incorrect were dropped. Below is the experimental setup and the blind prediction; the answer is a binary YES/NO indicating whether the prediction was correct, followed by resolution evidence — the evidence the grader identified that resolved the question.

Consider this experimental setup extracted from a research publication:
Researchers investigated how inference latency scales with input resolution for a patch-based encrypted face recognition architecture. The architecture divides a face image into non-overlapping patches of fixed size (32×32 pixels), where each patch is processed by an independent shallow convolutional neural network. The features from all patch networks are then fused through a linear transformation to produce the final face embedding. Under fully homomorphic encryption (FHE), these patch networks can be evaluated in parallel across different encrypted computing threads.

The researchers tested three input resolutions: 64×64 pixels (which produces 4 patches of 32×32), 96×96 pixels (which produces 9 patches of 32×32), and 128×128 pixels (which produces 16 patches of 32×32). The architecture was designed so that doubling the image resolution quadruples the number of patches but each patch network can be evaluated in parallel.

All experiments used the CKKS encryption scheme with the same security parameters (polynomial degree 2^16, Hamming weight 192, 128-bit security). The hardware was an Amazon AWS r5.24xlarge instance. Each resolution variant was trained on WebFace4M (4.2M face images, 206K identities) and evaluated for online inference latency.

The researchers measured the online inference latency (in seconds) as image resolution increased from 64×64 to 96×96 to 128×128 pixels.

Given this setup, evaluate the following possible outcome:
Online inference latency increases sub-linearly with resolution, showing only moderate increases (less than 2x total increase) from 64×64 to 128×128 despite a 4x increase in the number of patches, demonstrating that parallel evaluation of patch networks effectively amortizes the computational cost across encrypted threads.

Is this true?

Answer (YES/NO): NO